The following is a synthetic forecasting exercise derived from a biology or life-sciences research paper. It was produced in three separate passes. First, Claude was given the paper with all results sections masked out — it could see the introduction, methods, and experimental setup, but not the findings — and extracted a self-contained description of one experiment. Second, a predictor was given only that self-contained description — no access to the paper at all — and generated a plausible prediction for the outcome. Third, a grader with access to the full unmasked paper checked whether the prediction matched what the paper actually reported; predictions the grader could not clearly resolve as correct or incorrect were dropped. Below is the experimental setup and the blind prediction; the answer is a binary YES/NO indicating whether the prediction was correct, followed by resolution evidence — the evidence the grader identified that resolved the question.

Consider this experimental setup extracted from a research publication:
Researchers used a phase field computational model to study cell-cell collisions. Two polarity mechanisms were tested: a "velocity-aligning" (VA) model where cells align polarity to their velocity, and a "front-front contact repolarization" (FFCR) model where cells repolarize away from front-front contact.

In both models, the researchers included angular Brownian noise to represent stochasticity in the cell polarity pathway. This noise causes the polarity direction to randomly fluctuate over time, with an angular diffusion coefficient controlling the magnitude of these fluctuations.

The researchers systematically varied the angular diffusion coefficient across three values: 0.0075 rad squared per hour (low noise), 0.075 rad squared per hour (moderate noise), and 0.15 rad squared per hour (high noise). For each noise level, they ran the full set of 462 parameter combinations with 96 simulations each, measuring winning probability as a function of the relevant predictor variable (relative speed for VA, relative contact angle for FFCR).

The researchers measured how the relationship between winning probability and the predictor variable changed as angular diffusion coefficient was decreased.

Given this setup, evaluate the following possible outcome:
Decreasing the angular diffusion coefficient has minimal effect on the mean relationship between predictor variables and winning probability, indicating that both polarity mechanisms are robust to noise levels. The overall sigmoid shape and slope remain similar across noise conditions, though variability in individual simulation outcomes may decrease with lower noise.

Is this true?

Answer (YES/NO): NO